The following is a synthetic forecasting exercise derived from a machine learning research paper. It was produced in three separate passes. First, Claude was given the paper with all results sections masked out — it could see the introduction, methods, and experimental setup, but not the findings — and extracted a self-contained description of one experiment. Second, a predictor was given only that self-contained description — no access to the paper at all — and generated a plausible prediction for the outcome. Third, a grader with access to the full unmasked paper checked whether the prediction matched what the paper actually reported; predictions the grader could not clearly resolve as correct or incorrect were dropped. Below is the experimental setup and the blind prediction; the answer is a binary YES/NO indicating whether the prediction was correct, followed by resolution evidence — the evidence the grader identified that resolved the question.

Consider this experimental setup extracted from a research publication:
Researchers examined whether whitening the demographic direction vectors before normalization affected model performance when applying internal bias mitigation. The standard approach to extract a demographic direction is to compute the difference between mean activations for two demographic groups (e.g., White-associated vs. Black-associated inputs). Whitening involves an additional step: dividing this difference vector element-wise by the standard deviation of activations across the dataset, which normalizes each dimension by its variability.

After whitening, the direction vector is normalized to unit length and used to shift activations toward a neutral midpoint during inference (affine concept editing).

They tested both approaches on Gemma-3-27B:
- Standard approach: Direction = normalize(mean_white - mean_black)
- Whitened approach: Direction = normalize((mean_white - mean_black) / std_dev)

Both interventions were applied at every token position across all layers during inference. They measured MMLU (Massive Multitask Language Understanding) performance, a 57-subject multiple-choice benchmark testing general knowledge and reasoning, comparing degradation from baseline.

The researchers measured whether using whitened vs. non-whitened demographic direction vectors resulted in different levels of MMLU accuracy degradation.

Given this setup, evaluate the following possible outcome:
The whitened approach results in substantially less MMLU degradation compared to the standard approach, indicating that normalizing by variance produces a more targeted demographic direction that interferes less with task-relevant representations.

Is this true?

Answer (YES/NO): YES